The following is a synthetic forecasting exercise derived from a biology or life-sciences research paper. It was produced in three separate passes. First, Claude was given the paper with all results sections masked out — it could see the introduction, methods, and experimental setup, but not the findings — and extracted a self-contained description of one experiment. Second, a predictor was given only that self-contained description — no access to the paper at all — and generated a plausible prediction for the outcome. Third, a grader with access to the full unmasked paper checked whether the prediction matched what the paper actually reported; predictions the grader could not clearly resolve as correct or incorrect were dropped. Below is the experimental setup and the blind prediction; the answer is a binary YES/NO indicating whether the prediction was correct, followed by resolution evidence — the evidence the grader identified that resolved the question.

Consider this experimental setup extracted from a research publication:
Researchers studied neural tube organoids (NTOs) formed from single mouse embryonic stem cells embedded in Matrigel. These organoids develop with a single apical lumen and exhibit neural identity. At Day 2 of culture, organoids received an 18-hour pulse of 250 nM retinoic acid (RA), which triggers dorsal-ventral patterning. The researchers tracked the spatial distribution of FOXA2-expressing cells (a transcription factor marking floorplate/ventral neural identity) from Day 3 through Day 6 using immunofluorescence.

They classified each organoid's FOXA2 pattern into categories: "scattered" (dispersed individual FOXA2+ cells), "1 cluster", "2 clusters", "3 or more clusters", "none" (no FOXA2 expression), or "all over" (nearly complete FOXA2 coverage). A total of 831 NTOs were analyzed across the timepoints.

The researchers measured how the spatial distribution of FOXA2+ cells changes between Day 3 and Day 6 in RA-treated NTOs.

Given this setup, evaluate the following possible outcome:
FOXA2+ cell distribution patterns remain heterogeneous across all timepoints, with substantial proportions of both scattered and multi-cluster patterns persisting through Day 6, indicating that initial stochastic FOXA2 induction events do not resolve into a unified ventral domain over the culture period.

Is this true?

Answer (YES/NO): NO